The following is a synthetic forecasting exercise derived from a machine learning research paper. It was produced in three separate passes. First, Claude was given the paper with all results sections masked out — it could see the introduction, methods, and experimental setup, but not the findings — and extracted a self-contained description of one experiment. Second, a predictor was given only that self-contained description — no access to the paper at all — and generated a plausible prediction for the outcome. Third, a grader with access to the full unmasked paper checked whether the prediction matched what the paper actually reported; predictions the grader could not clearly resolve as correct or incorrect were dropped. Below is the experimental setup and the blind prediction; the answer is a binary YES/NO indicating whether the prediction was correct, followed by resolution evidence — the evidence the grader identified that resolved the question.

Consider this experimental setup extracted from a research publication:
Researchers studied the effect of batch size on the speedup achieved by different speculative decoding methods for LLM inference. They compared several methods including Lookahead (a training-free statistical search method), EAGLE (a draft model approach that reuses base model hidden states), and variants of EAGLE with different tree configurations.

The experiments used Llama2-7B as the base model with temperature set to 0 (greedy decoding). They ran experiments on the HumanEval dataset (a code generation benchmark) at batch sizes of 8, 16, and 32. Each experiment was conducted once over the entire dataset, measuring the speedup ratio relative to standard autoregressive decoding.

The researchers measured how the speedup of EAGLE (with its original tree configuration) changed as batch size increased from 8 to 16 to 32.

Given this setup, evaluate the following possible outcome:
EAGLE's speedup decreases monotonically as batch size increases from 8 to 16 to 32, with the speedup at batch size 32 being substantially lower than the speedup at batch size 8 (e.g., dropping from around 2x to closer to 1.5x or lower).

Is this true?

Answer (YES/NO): NO